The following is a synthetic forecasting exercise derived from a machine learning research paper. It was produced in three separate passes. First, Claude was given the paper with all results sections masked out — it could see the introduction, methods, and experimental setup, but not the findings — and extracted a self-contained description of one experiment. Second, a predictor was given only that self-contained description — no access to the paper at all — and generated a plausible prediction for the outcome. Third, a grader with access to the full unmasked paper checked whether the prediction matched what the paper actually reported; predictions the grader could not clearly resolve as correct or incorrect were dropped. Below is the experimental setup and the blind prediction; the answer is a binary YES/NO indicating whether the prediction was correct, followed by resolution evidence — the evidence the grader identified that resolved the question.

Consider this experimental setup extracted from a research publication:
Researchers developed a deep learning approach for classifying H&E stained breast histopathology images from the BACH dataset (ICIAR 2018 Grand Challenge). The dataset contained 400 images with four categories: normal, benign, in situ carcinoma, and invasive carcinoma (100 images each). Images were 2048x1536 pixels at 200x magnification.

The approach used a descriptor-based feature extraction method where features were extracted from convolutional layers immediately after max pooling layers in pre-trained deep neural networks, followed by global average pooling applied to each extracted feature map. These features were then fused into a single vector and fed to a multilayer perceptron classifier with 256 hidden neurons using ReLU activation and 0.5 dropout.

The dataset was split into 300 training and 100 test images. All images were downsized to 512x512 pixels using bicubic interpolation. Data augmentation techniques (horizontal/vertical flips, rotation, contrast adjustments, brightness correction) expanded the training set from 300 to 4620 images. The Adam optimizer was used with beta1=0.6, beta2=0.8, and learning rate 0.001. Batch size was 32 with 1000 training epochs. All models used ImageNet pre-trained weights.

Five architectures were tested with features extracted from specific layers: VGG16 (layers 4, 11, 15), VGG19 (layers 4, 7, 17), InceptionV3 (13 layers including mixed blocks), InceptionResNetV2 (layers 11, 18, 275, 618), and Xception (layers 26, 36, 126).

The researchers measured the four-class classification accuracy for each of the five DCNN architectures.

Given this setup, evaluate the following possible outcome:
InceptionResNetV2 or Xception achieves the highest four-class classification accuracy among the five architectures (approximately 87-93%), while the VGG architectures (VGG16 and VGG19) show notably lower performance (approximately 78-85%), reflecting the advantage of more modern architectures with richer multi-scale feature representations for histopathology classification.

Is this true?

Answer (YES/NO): YES